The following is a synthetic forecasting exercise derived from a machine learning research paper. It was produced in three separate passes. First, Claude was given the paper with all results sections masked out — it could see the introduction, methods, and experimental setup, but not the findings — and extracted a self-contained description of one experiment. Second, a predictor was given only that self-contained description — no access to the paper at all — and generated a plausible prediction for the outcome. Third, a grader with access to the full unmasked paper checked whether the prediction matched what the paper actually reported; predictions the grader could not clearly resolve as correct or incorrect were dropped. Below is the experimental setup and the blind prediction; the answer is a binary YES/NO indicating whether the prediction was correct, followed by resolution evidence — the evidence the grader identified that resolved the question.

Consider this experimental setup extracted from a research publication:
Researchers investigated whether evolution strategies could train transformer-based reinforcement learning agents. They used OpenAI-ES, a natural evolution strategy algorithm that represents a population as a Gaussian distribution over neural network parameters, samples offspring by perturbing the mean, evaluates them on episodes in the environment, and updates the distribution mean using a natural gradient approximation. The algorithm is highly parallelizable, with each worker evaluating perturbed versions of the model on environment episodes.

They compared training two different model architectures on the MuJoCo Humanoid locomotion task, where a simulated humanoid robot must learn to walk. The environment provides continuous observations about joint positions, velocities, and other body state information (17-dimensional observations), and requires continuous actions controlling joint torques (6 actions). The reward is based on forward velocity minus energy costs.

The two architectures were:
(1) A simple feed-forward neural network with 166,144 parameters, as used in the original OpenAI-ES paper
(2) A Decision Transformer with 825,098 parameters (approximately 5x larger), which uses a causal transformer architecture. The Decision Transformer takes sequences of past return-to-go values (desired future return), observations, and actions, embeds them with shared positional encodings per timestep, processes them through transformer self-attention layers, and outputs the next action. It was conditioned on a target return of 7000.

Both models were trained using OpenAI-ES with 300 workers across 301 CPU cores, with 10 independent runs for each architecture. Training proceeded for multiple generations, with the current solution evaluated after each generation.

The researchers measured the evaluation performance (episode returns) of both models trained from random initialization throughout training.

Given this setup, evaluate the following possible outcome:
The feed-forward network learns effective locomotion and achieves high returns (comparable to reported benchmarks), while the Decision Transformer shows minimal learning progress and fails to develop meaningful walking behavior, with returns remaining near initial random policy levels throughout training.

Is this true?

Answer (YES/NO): NO